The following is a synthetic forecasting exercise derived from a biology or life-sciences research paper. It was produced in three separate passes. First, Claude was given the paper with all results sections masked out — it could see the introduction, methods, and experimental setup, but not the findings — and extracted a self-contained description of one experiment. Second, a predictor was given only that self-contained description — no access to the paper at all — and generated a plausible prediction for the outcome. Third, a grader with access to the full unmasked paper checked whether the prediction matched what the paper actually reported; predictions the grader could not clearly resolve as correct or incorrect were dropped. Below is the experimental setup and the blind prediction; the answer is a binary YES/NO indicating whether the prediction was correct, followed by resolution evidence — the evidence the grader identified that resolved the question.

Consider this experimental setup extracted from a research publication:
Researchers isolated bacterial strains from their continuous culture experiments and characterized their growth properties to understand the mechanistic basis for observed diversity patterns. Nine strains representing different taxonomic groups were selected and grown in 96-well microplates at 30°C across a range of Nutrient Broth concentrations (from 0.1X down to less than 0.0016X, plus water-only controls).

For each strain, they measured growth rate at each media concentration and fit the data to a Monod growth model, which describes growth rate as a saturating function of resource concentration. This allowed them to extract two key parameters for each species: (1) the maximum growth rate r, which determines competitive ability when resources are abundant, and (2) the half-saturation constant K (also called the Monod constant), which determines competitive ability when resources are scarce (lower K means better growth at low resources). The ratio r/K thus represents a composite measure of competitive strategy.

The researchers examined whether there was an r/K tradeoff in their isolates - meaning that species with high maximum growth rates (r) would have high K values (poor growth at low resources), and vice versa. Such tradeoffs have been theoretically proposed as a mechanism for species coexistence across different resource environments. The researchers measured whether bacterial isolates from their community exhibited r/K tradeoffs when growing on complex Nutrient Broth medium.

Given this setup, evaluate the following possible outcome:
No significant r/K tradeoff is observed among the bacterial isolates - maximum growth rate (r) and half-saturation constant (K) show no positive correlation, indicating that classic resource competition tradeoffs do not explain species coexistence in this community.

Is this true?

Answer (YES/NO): NO